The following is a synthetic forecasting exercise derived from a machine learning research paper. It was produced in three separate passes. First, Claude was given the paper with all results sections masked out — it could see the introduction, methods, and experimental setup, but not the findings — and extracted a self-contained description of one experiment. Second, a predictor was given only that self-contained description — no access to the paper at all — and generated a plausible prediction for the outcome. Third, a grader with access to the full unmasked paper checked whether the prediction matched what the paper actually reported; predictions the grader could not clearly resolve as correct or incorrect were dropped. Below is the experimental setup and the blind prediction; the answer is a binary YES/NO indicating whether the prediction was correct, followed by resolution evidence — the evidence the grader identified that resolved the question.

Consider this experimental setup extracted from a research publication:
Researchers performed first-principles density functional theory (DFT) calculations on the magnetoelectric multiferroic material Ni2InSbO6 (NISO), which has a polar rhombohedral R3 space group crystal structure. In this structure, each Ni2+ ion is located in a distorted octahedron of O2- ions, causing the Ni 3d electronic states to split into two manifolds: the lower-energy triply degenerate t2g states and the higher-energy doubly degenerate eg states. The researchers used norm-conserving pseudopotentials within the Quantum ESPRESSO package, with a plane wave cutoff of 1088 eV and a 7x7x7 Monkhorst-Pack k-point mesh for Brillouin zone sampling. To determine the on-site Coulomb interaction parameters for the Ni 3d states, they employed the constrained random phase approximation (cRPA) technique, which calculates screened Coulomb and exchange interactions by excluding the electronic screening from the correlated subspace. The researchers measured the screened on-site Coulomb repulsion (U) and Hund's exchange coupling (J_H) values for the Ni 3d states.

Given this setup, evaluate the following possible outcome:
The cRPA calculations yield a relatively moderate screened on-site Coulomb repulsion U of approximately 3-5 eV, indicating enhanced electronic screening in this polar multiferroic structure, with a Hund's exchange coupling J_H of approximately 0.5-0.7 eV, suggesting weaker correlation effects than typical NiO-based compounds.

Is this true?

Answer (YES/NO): NO